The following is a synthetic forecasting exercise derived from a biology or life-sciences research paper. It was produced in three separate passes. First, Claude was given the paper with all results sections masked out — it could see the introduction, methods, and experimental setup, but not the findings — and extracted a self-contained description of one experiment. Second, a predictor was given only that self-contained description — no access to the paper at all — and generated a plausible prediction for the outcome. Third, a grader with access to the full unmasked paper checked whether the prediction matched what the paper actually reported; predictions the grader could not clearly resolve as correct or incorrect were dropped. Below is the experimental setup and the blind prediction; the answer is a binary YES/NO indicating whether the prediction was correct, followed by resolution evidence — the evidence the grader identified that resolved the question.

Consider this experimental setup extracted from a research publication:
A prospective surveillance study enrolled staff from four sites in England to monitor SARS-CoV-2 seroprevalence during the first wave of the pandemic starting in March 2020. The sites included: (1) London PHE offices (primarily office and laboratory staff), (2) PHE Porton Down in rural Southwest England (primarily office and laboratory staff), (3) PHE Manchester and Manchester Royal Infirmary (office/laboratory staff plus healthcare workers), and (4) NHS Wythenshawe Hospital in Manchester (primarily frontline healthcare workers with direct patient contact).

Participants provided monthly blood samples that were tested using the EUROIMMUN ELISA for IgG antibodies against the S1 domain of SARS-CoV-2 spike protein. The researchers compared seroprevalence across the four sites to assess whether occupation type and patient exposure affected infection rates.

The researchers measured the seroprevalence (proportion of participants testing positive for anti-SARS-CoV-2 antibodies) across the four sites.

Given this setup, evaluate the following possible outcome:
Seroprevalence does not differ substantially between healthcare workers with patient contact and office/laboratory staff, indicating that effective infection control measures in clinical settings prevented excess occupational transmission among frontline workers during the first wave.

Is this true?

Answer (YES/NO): NO